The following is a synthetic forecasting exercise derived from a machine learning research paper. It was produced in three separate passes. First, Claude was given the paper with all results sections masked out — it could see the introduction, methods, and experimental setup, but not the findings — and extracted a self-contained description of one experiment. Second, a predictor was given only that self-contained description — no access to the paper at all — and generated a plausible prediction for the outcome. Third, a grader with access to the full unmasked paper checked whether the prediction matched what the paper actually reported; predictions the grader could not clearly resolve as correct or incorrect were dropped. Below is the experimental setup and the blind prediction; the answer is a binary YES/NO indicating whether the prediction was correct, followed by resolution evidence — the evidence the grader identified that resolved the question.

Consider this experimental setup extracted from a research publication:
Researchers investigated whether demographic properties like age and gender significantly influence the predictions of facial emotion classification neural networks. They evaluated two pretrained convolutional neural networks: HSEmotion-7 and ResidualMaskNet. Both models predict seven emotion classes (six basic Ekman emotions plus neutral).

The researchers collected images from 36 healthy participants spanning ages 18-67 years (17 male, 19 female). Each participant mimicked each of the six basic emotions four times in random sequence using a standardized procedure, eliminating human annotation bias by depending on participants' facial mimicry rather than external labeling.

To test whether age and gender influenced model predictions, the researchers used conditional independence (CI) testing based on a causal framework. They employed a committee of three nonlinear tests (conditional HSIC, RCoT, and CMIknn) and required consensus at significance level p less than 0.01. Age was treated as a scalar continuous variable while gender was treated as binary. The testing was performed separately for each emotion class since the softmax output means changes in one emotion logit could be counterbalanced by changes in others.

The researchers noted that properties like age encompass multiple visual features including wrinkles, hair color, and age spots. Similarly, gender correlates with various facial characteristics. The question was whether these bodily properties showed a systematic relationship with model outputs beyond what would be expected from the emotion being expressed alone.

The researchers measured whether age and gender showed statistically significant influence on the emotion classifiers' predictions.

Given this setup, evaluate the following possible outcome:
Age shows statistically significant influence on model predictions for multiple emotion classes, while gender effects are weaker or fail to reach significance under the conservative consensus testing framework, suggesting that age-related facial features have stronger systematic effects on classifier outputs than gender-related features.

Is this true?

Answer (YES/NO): NO